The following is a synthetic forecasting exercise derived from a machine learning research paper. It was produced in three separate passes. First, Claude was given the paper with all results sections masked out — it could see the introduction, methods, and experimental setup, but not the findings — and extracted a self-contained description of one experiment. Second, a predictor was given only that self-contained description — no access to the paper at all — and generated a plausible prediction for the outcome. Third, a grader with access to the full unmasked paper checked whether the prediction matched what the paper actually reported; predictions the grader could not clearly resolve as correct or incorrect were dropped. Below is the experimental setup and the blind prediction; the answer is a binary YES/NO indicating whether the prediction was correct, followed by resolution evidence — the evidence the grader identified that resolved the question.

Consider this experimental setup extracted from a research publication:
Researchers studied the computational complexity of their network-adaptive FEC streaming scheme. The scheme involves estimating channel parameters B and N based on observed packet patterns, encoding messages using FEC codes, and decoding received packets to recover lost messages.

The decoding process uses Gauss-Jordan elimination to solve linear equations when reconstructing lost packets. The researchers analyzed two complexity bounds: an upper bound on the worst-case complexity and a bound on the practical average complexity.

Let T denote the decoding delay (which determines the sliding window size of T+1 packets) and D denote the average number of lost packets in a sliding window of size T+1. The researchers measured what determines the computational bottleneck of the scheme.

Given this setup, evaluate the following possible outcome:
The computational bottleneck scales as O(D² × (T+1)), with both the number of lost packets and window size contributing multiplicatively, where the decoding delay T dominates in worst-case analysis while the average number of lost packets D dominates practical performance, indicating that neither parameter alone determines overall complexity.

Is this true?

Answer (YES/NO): NO